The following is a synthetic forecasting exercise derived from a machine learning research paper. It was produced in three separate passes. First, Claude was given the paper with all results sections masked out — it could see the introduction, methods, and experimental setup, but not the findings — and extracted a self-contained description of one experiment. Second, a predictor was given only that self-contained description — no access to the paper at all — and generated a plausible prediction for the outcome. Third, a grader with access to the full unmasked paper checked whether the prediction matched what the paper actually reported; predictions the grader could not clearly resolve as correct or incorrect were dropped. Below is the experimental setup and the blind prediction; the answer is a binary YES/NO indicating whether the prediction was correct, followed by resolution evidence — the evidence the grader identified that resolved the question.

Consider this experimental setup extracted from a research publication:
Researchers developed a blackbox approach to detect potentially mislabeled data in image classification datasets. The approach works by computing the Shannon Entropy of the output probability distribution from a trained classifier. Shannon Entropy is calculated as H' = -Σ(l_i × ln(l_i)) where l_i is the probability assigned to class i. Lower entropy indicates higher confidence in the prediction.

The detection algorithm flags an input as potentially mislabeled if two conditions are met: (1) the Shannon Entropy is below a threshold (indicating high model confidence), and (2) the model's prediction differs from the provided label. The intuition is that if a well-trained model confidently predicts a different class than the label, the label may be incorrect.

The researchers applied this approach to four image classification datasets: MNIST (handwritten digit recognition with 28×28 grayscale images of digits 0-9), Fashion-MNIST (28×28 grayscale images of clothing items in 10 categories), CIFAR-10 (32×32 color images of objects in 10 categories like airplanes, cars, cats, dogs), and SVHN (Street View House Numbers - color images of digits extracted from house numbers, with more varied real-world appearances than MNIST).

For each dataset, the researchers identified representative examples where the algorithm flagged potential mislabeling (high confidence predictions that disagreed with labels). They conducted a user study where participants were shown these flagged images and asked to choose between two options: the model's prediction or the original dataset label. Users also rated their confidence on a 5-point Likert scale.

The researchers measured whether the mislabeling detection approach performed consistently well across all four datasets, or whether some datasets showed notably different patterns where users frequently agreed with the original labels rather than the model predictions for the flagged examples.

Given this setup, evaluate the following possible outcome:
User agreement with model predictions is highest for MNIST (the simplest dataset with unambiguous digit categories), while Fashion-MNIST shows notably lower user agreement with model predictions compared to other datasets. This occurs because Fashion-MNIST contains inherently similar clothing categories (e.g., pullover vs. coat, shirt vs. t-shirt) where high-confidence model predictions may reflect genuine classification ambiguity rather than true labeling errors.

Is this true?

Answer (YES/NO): NO